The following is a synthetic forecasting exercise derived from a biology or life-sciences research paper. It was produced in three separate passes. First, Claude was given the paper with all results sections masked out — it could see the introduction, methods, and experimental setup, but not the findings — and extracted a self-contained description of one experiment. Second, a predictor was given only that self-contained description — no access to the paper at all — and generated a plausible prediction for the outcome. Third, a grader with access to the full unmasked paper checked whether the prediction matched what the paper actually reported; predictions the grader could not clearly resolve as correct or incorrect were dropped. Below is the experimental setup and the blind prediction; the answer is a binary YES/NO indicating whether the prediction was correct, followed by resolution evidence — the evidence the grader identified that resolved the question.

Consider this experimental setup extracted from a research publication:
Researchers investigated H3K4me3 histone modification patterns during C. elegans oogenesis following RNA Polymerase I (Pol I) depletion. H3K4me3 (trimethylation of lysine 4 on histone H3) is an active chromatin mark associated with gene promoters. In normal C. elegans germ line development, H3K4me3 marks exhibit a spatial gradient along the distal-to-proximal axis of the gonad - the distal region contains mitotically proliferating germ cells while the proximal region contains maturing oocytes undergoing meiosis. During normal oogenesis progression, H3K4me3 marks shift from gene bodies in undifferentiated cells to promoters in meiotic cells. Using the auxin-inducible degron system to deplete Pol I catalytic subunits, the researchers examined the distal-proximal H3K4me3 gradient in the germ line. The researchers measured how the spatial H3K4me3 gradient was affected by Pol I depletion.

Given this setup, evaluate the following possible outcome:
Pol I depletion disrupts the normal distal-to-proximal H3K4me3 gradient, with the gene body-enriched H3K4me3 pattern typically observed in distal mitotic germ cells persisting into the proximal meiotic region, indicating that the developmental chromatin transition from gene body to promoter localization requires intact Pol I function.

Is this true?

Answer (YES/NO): NO